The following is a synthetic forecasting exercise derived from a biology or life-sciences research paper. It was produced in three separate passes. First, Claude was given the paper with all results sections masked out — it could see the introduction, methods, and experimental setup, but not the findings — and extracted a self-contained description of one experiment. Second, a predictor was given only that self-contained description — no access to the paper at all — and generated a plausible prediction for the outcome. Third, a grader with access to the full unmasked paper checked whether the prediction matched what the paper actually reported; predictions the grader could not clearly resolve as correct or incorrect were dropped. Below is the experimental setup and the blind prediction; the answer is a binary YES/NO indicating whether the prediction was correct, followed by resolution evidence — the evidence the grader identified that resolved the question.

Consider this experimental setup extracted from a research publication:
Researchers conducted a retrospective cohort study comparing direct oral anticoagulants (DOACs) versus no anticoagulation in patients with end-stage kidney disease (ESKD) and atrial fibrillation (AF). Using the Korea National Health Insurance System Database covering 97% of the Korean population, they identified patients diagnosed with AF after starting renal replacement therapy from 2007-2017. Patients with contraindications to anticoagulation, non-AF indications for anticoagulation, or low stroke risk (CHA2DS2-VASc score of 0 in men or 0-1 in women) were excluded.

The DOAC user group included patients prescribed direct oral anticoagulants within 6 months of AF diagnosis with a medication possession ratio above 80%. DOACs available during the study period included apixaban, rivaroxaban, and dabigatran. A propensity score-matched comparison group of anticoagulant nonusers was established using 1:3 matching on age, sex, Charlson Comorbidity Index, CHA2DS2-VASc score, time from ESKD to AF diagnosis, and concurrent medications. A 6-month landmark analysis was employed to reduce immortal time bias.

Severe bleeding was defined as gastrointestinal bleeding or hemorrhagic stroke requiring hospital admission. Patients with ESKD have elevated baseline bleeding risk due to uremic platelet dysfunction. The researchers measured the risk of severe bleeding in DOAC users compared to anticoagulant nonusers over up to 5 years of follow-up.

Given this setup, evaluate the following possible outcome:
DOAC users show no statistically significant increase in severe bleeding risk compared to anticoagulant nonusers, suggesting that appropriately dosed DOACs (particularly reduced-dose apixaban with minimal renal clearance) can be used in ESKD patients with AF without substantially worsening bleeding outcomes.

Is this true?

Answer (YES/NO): YES